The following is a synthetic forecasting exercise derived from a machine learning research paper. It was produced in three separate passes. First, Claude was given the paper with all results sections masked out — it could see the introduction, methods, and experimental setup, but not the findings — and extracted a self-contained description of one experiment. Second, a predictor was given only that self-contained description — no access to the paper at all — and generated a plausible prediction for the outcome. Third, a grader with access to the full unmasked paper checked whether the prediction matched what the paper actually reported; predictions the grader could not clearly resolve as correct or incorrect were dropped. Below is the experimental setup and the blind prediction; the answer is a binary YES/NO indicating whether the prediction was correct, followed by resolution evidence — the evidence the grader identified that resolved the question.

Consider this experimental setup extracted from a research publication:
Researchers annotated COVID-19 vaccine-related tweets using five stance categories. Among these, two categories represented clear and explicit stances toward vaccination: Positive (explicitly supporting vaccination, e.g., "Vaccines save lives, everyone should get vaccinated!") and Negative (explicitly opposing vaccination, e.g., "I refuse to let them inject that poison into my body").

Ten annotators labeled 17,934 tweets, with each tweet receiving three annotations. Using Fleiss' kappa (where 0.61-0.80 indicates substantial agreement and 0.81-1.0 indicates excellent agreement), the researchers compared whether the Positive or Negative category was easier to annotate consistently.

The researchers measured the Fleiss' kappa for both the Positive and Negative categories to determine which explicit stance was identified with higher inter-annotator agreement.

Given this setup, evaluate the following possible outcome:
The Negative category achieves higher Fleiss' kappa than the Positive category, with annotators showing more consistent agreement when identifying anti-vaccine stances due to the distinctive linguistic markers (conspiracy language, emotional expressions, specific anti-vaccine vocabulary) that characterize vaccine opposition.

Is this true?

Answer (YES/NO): YES